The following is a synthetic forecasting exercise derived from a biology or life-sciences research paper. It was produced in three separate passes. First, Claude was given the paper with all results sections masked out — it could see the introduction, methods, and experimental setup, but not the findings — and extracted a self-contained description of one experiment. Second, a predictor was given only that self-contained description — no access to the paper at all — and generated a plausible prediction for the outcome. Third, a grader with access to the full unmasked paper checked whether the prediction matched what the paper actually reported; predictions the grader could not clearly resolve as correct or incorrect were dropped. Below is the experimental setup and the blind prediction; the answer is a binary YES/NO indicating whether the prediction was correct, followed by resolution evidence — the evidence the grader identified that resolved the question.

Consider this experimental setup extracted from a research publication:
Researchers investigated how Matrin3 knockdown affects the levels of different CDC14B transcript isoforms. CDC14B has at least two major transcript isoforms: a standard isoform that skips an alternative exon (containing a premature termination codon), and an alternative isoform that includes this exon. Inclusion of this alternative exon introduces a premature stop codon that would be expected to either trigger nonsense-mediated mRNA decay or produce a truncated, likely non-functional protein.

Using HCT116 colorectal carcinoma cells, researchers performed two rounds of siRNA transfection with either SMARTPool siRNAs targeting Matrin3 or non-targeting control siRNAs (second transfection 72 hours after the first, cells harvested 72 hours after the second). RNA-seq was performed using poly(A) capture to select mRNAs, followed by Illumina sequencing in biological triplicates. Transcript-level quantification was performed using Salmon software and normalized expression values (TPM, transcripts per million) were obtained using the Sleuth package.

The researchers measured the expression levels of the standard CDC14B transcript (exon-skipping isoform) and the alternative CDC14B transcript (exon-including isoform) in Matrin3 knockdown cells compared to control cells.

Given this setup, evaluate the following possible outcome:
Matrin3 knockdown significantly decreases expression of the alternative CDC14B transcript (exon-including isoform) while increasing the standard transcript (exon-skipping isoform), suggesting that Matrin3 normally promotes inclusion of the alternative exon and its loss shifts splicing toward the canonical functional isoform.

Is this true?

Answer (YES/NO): NO